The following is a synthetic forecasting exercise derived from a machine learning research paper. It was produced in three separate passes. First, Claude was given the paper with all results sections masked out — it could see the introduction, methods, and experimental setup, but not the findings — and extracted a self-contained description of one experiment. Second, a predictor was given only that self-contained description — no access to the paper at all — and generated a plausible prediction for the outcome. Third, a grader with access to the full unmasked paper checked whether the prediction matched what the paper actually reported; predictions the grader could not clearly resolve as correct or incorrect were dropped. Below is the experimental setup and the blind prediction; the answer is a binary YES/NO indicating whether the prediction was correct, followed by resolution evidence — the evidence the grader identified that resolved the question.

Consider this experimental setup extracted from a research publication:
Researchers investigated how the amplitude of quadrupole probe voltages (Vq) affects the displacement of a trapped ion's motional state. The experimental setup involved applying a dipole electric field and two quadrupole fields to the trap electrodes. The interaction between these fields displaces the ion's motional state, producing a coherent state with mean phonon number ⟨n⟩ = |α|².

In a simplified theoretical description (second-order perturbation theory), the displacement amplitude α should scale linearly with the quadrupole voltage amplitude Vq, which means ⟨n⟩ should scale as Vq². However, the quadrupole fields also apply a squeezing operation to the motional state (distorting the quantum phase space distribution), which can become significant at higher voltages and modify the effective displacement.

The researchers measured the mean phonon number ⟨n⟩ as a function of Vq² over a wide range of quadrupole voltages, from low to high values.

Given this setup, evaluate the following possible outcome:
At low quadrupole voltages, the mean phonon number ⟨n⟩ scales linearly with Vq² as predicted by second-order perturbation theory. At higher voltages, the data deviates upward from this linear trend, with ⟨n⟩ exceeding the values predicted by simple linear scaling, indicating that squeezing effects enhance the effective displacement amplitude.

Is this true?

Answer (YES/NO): YES